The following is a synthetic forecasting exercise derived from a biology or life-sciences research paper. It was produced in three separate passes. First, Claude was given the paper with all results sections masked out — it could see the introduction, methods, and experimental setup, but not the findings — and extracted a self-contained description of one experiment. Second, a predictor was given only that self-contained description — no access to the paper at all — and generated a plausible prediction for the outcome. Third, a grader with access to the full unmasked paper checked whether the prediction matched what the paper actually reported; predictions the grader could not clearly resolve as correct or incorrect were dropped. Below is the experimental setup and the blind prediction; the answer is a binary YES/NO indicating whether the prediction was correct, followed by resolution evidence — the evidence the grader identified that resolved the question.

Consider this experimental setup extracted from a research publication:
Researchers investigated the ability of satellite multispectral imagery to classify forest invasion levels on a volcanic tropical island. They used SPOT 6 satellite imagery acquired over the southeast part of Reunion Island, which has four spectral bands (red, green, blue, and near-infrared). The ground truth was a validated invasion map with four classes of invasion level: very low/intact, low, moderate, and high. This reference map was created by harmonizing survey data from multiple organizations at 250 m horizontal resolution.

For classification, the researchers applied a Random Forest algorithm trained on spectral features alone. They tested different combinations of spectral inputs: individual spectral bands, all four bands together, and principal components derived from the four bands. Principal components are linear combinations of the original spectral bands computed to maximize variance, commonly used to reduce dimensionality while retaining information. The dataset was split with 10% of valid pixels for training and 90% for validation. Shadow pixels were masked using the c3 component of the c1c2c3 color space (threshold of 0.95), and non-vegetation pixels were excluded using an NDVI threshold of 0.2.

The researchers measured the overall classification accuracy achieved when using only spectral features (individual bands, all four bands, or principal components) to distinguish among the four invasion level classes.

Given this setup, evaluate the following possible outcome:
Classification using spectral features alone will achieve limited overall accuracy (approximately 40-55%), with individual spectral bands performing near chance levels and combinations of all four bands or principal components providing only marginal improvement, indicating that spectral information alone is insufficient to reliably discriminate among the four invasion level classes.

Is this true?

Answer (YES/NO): NO